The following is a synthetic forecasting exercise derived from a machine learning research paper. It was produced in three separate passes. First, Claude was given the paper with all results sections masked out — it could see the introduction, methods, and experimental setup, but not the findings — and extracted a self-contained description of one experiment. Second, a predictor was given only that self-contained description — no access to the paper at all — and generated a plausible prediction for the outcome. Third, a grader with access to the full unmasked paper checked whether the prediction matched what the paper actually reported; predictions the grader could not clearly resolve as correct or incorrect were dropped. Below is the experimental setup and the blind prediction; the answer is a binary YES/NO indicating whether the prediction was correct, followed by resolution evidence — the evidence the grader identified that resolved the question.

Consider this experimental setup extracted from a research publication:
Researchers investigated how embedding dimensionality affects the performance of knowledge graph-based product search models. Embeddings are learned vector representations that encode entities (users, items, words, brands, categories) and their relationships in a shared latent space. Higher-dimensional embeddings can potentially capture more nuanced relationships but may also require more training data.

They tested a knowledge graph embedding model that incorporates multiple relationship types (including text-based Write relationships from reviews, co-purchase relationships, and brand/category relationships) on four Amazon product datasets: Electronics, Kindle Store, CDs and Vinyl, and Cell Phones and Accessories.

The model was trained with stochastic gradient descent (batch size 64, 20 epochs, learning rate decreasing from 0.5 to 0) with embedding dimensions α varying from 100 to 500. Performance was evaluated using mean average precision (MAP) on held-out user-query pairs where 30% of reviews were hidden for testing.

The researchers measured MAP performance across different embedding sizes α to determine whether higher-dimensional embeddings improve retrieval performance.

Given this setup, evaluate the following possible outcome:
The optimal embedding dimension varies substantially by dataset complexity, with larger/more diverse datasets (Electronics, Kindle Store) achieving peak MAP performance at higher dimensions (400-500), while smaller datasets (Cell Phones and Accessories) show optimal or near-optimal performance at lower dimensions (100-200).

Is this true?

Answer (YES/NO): NO